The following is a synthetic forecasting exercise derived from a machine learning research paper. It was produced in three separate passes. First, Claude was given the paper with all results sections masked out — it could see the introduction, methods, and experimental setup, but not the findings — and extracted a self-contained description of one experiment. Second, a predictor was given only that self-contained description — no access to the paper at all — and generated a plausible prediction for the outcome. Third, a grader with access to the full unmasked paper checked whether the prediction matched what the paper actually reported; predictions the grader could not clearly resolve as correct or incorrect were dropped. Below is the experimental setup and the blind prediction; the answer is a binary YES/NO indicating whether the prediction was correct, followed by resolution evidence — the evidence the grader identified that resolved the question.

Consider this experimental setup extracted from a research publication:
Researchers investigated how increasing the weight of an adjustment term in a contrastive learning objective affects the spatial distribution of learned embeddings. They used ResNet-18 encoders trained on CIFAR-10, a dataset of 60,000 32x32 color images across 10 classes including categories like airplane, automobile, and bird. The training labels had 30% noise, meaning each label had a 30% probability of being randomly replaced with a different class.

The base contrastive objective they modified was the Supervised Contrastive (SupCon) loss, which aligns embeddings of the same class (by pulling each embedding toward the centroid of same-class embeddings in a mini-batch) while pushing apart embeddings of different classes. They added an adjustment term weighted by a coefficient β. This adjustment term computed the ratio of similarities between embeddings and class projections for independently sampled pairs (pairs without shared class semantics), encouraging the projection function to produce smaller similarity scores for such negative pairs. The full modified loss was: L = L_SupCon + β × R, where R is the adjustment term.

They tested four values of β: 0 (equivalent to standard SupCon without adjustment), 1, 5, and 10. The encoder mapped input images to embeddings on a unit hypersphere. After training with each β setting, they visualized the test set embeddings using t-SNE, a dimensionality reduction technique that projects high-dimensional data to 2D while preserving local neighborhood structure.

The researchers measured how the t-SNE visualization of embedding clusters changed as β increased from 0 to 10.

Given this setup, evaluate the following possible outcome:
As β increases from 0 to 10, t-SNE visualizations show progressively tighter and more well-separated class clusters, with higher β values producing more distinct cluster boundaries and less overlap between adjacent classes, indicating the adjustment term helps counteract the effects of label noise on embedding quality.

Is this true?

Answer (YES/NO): NO